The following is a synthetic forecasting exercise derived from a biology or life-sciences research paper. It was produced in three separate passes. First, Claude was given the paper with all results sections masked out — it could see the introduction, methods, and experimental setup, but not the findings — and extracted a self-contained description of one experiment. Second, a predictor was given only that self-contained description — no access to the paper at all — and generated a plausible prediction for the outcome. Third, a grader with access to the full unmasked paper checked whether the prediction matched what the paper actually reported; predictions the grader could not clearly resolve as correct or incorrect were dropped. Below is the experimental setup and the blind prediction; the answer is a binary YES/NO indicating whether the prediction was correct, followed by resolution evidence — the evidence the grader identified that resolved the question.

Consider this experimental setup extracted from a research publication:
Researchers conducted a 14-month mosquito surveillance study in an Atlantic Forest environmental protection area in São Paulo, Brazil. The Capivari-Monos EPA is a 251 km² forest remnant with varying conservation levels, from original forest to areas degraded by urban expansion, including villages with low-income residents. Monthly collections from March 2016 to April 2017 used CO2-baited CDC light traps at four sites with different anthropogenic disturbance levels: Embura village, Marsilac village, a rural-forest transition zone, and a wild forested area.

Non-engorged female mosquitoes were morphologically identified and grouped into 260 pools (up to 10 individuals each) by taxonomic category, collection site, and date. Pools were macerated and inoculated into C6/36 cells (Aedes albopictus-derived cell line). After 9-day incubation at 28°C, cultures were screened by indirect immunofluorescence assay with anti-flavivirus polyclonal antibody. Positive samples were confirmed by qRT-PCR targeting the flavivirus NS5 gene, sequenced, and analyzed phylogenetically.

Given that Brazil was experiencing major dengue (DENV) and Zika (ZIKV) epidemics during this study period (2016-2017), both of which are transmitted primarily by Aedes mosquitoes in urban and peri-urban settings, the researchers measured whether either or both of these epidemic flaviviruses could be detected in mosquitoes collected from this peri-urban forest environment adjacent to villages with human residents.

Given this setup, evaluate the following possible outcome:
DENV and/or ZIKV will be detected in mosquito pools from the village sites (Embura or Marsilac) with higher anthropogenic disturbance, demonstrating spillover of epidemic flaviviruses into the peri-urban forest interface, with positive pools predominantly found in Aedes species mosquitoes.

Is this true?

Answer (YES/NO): NO